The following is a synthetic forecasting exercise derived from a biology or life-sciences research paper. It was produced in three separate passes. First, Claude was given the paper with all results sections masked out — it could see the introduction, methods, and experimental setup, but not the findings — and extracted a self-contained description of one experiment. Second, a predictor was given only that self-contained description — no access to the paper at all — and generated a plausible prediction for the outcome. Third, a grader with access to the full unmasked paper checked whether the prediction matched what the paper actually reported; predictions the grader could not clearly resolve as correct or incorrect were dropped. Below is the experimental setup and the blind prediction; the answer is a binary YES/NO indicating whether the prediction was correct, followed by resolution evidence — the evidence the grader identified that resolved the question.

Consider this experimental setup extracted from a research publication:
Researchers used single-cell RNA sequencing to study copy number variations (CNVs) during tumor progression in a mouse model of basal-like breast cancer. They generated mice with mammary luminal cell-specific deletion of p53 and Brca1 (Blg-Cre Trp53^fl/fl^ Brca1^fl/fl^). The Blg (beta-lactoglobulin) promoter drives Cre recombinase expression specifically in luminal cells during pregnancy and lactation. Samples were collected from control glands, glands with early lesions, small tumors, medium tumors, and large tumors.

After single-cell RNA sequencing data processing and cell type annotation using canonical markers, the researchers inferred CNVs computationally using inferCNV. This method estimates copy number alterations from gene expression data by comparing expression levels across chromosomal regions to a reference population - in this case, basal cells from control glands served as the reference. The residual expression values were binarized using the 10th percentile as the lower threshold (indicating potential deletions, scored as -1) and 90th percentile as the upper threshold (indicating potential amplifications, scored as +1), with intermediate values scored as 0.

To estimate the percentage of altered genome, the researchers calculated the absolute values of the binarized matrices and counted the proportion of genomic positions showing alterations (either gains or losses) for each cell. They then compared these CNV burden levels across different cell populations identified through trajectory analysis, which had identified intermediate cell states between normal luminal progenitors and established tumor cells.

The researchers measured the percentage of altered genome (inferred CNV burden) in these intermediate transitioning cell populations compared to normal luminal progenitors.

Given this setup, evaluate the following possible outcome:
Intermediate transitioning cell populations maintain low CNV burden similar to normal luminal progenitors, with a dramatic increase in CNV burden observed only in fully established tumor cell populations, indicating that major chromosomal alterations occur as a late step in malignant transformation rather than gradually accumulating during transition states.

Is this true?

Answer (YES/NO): NO